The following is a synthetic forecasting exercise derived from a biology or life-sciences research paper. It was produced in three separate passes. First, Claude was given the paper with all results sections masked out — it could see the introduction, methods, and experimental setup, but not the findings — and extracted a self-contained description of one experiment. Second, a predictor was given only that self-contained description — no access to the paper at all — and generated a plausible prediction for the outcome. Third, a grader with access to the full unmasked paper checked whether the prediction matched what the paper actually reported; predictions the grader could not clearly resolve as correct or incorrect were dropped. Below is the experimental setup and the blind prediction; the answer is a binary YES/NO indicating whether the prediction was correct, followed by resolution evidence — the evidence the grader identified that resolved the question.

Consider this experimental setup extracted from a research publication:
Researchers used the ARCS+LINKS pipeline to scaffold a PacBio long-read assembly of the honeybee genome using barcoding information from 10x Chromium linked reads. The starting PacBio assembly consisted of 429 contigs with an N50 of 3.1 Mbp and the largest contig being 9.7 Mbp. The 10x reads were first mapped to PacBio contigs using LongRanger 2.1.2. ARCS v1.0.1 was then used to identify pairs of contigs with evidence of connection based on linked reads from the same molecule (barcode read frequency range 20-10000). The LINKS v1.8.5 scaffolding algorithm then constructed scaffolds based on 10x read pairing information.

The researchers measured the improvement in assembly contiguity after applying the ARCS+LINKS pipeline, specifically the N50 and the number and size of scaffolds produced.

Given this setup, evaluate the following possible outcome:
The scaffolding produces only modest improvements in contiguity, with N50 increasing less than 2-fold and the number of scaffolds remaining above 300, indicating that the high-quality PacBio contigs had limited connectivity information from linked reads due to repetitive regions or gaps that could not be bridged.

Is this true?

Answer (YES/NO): NO